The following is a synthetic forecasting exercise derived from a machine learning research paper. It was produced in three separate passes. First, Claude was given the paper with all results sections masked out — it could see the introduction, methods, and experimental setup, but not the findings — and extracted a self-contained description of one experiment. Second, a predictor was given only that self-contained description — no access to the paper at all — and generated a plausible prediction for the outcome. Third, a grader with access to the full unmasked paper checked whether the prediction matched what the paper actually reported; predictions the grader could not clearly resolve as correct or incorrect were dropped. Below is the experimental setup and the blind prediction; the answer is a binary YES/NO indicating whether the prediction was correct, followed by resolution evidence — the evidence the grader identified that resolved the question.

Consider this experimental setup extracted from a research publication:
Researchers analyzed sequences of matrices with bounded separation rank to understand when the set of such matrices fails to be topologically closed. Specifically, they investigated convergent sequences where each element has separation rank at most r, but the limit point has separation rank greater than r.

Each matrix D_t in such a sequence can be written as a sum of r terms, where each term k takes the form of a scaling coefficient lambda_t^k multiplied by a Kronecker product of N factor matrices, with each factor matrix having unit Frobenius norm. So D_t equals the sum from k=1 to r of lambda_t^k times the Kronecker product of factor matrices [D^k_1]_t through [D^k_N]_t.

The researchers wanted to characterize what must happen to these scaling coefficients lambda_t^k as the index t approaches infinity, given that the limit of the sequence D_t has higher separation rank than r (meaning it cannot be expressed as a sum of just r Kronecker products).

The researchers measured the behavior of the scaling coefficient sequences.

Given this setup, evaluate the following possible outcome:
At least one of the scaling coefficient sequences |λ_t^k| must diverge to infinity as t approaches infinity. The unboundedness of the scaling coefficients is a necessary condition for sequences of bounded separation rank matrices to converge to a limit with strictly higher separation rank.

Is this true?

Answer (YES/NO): YES